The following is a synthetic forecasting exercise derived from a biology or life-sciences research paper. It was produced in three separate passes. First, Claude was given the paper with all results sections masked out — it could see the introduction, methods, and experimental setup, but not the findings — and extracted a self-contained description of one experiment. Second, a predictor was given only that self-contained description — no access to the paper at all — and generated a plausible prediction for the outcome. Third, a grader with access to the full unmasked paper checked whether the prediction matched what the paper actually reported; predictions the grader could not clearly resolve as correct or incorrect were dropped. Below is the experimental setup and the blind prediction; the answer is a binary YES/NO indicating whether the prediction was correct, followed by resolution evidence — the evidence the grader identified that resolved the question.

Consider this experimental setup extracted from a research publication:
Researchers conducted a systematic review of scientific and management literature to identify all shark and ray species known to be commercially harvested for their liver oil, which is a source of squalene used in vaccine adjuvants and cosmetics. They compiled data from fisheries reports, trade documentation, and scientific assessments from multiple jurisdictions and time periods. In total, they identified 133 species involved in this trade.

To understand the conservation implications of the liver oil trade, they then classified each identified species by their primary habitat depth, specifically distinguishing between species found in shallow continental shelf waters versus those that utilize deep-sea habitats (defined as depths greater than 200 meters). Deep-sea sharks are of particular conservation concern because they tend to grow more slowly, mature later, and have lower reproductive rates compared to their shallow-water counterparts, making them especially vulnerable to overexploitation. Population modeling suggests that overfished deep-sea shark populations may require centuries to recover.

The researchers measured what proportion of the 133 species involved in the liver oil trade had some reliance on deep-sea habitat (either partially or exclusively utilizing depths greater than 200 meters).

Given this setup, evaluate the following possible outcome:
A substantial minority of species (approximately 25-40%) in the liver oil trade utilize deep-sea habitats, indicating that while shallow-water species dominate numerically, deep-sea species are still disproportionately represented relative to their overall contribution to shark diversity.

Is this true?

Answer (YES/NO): NO